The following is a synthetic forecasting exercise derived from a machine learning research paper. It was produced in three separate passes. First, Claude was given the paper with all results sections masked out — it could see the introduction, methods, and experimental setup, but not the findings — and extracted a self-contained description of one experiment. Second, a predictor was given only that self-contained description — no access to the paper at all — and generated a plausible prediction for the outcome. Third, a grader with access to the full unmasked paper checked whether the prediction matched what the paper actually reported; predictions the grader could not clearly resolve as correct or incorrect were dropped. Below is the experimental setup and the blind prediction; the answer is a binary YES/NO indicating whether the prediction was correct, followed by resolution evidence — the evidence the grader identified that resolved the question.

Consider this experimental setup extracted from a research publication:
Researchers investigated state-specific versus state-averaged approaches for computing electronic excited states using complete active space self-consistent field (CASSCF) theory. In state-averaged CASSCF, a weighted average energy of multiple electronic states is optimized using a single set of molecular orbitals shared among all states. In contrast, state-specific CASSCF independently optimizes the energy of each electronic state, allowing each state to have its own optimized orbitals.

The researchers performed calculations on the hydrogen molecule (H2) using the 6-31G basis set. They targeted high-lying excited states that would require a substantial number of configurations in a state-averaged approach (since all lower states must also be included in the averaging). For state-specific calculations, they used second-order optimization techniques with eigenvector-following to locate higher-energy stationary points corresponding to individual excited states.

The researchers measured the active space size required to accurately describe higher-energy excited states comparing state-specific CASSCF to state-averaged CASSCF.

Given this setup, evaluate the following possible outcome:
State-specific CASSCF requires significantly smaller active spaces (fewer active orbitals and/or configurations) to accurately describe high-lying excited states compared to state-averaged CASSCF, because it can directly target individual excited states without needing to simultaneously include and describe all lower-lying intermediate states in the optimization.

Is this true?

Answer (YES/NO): YES